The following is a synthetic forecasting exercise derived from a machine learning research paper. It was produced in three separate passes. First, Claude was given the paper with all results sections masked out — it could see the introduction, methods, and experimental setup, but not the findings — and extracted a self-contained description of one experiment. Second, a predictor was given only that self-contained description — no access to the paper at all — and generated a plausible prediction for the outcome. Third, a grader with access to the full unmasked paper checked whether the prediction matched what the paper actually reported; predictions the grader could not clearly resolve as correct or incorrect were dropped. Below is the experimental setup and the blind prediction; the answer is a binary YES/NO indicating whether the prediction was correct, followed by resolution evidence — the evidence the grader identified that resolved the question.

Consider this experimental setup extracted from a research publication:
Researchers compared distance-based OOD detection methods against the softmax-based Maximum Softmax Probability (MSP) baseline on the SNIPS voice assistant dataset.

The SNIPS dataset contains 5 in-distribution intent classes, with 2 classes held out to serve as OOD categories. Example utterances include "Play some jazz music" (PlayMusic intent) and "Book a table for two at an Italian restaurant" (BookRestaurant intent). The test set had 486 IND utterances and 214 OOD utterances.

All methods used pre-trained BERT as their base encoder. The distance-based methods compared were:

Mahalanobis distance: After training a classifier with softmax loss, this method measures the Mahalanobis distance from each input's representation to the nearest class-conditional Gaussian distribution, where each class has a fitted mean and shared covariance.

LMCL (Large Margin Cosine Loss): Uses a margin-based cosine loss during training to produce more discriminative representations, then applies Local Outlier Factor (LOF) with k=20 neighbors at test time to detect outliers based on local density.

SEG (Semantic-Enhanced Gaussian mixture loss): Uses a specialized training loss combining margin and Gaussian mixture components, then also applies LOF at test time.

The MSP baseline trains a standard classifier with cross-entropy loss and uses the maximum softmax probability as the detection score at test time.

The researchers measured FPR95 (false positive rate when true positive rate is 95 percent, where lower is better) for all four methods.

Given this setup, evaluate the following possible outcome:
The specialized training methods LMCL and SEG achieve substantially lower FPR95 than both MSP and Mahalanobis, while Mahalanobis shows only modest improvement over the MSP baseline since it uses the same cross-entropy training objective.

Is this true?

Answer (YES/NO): NO